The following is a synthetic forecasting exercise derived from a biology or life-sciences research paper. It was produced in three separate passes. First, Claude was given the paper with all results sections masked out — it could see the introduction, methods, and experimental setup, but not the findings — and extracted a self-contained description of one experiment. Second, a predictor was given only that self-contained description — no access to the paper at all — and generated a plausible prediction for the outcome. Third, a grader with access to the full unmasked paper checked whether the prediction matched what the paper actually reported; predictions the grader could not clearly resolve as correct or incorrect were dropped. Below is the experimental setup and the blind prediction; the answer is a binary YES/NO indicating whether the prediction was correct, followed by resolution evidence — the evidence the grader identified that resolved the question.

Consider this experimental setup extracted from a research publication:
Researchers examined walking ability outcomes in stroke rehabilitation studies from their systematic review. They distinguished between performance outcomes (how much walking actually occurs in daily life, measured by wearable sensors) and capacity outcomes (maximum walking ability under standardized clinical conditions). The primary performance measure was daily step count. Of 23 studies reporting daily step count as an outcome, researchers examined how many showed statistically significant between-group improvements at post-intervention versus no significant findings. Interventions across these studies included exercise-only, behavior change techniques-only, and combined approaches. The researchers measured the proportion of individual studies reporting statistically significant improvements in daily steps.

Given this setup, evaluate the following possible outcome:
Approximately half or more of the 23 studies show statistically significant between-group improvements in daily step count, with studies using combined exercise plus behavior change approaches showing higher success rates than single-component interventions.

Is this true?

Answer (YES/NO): NO